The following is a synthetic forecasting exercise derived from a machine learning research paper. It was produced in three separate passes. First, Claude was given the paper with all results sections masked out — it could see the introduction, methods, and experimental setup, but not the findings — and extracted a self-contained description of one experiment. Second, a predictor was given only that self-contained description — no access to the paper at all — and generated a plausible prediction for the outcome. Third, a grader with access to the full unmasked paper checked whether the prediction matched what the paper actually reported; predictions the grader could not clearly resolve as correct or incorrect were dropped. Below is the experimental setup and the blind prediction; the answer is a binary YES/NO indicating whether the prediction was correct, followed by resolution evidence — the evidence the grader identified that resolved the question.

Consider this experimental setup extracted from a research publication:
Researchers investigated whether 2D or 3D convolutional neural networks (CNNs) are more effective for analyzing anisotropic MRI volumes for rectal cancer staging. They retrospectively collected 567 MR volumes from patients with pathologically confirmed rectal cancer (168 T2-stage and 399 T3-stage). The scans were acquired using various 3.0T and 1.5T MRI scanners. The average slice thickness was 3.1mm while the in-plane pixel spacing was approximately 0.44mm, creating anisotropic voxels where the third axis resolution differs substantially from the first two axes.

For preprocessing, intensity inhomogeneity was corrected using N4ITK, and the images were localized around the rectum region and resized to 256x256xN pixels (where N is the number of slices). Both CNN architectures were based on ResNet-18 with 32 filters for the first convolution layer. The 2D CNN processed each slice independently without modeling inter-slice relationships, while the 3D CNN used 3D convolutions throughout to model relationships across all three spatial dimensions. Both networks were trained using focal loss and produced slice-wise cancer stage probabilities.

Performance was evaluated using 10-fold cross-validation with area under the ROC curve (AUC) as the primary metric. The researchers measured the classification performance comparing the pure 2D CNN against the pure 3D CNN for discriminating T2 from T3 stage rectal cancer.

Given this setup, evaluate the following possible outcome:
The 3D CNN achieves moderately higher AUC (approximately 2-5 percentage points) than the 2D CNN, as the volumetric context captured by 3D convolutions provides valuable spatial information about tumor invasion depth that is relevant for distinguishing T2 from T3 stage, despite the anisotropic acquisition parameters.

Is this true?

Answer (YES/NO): NO